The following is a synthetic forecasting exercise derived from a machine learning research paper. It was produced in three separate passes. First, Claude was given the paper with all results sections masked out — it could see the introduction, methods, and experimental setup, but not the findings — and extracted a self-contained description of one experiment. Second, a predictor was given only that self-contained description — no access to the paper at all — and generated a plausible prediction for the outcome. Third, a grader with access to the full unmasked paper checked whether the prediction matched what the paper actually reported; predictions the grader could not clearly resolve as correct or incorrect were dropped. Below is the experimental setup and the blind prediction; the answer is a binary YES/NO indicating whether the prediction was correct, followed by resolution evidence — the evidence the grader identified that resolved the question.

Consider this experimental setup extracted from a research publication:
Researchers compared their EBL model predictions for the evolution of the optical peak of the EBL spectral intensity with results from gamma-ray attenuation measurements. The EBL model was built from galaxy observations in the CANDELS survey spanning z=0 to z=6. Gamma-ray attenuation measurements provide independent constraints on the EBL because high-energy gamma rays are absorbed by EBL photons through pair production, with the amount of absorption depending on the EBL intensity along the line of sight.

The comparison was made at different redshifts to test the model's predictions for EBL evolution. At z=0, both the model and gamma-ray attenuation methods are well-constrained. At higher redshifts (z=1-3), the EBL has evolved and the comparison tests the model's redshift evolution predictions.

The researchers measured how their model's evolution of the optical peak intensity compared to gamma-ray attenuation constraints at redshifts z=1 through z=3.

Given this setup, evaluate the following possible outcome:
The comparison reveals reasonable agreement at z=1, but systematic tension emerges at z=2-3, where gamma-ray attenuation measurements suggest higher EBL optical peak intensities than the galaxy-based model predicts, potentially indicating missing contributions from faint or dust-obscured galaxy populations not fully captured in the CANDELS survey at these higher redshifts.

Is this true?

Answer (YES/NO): YES